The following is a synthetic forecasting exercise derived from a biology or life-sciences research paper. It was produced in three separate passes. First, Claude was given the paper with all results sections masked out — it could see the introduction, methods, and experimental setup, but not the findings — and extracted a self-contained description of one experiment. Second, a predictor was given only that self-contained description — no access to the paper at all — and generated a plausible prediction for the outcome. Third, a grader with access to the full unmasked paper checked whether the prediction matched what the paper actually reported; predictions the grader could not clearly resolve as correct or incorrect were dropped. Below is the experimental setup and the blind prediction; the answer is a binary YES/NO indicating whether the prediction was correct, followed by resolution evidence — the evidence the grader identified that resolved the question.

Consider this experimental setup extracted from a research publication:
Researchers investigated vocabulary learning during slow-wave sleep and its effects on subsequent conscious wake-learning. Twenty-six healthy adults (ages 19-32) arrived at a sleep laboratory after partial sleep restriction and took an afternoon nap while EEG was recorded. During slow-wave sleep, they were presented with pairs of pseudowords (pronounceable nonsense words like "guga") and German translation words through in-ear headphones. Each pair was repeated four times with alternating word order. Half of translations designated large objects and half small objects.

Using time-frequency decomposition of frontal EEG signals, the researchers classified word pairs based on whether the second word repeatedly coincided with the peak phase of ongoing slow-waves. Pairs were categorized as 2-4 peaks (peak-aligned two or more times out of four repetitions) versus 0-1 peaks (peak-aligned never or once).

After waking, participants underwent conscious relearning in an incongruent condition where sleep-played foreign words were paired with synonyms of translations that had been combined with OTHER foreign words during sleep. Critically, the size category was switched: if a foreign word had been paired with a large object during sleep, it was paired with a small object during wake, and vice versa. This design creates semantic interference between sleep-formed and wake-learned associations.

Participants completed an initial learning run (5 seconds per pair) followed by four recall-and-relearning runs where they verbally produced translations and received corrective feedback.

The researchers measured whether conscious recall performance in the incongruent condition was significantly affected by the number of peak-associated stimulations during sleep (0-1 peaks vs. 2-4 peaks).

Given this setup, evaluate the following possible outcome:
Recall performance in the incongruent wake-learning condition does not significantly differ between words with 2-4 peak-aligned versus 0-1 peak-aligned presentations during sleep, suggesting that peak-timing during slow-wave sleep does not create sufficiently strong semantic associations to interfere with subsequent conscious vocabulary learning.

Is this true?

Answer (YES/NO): YES